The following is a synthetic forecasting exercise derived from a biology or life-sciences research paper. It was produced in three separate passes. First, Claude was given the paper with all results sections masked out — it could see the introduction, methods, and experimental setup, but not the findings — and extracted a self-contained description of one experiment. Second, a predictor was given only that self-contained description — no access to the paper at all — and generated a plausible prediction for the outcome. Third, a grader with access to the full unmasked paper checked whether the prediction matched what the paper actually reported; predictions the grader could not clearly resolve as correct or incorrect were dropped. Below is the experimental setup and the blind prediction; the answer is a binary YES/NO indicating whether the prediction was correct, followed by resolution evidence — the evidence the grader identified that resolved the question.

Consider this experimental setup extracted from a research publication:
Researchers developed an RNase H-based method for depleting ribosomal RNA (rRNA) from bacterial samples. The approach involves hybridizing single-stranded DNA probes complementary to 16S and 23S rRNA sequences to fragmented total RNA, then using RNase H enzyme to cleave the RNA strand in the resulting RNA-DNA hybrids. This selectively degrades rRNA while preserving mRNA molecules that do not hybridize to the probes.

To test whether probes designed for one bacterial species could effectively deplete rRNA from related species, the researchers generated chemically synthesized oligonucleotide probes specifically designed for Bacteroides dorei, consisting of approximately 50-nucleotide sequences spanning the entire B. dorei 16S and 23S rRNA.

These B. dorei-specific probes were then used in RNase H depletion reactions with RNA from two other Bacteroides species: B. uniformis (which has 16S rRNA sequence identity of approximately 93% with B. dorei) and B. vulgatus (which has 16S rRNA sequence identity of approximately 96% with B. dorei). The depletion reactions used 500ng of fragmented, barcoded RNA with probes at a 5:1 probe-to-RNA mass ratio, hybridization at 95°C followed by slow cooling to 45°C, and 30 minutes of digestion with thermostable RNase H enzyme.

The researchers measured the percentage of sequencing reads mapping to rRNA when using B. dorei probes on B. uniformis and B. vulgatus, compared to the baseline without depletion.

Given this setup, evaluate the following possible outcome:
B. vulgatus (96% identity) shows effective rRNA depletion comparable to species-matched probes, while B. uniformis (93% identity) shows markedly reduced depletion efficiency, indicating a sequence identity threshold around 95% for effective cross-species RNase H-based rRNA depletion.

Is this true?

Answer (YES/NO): NO